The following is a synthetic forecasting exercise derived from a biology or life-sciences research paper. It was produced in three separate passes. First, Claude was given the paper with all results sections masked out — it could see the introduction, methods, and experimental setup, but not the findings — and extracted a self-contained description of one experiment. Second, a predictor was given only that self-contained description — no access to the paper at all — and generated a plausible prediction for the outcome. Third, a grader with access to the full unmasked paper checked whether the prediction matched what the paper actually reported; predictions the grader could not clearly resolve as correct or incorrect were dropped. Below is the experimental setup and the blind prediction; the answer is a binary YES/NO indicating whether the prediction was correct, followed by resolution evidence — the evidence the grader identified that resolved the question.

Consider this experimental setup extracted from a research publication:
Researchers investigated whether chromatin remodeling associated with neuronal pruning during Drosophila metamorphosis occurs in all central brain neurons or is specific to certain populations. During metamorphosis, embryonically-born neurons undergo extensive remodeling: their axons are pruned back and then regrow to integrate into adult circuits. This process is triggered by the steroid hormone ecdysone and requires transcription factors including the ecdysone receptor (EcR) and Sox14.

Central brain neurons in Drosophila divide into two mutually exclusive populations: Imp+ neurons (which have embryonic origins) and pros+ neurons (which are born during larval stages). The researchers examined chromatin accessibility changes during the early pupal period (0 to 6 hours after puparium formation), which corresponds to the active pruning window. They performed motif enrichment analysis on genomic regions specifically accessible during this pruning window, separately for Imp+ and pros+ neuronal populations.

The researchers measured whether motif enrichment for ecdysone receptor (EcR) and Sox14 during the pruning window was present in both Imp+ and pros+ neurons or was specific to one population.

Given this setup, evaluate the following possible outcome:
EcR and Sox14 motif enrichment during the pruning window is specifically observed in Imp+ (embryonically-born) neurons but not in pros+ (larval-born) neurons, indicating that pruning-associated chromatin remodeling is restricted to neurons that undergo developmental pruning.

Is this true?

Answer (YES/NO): YES